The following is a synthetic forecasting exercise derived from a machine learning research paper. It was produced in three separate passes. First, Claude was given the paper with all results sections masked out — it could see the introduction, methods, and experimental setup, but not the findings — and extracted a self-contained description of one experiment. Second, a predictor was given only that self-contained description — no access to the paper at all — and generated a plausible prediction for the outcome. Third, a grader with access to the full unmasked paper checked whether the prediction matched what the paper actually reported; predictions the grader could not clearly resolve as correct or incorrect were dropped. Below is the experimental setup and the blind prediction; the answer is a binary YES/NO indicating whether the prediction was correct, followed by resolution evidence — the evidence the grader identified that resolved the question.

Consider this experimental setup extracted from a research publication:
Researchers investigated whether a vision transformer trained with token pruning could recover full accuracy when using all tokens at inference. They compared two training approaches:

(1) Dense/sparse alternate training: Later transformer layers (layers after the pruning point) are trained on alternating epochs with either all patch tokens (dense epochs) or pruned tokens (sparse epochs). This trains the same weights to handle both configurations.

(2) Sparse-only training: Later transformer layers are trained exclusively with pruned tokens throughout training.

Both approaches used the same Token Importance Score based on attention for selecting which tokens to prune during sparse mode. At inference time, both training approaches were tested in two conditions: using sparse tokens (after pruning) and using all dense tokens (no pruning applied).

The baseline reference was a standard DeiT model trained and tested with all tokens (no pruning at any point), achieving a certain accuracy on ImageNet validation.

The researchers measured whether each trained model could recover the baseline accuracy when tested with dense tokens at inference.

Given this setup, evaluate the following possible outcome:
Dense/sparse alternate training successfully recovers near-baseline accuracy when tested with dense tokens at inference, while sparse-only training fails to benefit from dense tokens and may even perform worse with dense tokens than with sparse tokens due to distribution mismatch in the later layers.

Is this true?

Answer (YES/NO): YES